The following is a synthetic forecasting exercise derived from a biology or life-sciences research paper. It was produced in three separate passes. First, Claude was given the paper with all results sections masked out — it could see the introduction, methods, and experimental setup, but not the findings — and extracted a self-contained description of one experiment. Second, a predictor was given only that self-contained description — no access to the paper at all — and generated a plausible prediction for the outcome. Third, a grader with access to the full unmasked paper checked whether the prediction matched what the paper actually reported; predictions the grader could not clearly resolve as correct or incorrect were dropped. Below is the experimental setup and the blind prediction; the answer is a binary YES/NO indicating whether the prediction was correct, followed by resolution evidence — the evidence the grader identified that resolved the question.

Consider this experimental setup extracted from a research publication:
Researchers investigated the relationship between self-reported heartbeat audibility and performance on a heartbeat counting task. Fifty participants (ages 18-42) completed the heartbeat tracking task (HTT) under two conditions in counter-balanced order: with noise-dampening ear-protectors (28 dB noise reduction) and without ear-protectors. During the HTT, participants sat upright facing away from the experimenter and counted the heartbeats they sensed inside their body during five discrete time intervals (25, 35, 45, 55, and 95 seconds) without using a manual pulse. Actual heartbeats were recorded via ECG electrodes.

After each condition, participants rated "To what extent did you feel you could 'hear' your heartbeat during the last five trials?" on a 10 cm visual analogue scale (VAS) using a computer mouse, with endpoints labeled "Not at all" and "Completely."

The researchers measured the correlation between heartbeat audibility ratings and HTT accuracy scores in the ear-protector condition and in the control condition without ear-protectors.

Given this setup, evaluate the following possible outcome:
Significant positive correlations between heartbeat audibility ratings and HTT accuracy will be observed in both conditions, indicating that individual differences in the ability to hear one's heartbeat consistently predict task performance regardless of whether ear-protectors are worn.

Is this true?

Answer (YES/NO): NO